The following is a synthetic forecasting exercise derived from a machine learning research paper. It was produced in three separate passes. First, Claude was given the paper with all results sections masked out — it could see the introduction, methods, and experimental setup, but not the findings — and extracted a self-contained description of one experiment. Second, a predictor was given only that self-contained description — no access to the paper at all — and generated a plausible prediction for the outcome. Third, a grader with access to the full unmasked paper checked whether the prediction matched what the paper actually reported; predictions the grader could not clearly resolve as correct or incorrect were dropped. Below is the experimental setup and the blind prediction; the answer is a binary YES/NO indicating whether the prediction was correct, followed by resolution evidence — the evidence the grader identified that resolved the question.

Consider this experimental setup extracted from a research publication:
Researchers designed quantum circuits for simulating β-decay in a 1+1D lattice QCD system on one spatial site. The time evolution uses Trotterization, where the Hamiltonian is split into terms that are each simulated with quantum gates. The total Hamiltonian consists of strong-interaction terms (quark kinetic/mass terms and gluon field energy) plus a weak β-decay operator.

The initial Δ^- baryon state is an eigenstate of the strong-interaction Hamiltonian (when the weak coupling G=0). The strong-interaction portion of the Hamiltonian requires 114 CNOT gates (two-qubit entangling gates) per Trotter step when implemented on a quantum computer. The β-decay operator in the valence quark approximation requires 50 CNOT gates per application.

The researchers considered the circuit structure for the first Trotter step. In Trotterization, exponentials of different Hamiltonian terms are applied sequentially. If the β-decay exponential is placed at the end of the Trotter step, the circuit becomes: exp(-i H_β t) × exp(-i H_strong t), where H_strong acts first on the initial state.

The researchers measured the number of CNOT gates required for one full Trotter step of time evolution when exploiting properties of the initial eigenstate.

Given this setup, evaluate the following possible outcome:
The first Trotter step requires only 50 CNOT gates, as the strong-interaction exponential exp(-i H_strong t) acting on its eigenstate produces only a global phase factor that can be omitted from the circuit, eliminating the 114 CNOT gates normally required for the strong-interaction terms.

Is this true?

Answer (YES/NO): YES